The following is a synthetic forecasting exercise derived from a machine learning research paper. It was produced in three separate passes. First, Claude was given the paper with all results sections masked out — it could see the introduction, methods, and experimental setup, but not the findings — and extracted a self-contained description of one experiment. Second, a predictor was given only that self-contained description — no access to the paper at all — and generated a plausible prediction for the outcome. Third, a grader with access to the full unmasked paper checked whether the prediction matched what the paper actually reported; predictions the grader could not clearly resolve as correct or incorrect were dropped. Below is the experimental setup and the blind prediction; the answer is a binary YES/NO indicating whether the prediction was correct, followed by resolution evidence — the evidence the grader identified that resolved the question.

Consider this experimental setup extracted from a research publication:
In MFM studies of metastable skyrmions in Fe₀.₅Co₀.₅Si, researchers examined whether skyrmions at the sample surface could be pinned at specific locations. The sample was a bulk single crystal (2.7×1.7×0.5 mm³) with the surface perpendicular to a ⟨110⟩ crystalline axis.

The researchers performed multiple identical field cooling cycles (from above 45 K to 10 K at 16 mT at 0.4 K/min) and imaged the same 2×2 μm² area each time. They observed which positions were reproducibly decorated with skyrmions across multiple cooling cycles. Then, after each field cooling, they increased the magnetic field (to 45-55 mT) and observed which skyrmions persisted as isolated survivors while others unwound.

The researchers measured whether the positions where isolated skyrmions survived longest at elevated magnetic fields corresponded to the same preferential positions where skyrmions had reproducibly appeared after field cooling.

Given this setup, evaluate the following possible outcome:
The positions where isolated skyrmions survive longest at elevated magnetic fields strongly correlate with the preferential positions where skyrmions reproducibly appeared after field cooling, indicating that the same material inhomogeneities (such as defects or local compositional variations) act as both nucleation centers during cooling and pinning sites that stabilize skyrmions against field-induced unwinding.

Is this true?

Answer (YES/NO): YES